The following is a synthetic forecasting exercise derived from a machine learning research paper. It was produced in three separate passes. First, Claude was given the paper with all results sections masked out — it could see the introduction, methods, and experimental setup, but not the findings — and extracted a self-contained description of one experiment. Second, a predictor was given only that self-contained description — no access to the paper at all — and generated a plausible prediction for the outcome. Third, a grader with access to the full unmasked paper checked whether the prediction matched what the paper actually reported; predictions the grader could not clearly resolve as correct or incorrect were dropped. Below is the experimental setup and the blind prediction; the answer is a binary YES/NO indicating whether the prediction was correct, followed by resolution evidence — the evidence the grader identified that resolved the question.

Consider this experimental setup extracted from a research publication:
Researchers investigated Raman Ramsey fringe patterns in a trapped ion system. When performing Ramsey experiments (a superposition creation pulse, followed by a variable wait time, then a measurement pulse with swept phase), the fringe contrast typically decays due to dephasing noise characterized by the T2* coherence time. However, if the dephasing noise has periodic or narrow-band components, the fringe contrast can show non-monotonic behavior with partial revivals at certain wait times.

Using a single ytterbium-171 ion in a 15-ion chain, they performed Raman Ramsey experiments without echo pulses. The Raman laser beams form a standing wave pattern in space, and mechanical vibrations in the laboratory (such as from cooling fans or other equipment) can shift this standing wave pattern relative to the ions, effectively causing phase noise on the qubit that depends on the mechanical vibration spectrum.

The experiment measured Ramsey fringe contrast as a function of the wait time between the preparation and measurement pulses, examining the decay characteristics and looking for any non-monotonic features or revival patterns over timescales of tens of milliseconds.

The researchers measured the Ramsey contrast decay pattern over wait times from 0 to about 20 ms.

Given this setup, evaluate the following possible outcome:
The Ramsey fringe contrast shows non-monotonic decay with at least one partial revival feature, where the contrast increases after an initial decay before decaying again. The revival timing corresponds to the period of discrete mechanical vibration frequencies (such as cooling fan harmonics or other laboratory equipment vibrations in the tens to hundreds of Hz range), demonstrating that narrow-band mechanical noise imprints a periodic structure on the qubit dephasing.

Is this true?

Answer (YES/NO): YES